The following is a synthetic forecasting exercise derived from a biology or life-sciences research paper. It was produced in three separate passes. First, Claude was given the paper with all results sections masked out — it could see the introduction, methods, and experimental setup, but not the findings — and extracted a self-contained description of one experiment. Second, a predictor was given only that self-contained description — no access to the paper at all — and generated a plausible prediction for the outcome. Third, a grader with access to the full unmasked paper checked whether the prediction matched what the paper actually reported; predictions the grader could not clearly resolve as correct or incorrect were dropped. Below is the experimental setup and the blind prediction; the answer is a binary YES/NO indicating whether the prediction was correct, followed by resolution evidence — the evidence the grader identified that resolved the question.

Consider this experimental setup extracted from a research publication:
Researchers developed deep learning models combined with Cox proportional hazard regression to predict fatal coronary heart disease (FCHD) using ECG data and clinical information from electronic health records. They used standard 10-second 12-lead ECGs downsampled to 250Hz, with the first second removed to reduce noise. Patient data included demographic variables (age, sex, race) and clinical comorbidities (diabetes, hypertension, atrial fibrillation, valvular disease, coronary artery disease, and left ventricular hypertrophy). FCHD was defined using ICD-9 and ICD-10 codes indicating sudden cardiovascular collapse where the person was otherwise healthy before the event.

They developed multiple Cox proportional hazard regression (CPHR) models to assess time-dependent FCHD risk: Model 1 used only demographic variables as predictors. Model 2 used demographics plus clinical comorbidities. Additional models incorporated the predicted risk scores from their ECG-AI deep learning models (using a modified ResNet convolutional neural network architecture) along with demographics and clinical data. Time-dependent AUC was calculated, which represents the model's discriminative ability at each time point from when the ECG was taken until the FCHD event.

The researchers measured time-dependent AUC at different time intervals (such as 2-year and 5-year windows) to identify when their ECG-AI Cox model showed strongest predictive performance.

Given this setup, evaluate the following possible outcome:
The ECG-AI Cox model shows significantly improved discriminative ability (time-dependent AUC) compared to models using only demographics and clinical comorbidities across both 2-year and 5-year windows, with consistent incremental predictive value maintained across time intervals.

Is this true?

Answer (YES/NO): NO